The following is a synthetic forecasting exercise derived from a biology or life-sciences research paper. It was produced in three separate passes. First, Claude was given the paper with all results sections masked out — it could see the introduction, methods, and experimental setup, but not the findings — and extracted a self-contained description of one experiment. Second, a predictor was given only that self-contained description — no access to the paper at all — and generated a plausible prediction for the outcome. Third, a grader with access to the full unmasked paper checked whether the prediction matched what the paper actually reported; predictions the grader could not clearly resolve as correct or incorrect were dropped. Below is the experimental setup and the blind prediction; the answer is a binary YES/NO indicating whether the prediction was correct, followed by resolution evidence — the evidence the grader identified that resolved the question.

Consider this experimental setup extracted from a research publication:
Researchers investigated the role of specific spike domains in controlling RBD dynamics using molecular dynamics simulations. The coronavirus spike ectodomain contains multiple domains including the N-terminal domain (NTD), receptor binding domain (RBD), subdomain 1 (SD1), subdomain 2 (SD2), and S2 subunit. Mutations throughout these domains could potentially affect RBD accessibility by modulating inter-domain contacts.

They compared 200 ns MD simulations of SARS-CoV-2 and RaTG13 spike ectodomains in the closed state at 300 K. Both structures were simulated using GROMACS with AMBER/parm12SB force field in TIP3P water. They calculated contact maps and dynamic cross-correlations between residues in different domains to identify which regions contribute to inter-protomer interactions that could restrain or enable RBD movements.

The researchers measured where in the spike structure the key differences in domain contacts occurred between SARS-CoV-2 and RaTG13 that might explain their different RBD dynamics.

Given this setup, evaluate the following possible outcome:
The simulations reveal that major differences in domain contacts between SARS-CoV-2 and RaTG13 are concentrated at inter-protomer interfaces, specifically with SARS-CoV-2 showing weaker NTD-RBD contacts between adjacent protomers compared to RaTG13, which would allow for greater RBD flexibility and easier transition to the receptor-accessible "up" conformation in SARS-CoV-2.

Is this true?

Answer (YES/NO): NO